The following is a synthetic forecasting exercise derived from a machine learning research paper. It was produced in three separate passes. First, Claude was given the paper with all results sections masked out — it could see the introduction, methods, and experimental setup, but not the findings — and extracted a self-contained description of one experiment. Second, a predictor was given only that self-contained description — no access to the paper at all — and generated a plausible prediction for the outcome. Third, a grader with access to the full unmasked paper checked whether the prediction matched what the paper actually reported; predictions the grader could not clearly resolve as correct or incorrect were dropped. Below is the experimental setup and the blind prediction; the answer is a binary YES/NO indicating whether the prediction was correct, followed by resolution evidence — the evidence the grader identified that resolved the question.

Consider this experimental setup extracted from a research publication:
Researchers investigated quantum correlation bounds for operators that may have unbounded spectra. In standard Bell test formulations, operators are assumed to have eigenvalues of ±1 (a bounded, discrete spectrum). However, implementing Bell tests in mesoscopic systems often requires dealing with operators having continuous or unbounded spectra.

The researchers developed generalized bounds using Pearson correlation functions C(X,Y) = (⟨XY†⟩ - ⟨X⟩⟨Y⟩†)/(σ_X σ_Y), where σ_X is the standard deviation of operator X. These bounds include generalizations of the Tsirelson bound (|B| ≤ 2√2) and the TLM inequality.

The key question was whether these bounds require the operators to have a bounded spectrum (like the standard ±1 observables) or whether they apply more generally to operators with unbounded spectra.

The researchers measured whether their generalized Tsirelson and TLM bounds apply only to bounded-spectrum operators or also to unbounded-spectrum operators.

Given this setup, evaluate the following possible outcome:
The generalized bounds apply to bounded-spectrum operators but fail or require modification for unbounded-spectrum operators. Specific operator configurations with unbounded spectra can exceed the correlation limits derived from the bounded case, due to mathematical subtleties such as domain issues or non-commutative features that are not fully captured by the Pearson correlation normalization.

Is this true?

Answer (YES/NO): NO